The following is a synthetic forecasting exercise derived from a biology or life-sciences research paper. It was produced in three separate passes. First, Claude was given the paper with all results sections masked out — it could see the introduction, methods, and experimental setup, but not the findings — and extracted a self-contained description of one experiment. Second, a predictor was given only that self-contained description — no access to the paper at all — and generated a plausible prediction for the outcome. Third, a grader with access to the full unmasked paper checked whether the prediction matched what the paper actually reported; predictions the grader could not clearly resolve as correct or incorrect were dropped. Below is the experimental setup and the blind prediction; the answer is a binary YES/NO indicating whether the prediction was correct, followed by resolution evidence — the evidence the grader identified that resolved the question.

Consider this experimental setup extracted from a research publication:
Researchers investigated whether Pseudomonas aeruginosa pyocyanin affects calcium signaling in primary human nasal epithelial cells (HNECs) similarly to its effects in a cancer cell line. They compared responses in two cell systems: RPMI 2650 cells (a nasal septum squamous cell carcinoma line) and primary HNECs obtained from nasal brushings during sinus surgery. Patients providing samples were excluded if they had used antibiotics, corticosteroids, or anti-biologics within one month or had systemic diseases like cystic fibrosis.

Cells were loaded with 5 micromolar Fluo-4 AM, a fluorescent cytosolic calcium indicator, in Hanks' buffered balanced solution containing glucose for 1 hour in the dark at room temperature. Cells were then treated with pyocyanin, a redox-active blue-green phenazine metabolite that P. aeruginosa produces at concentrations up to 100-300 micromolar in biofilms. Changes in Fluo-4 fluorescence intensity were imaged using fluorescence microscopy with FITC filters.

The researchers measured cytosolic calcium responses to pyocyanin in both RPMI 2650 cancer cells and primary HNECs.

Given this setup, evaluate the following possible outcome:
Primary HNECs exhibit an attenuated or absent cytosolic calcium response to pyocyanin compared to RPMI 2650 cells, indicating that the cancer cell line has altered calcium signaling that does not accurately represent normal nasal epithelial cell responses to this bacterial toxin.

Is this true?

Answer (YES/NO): NO